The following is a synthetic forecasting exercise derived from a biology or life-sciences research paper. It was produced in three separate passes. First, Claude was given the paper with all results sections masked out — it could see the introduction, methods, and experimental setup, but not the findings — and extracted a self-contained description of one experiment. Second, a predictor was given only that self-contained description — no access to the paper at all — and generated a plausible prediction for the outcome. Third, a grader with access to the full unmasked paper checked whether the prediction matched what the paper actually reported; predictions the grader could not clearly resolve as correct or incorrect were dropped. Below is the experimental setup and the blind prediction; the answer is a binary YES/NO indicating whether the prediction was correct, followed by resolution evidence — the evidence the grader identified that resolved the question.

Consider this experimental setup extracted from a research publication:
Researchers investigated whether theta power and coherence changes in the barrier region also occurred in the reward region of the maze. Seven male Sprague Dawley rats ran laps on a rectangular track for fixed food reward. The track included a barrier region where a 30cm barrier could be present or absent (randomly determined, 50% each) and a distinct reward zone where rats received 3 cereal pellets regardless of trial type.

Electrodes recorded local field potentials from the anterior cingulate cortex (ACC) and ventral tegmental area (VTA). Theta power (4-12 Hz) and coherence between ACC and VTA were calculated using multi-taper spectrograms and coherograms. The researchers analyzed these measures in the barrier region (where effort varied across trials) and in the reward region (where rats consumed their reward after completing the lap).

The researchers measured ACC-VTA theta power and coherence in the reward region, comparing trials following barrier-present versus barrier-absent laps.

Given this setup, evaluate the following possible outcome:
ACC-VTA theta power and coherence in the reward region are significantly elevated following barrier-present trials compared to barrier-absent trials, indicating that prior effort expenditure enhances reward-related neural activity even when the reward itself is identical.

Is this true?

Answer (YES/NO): NO